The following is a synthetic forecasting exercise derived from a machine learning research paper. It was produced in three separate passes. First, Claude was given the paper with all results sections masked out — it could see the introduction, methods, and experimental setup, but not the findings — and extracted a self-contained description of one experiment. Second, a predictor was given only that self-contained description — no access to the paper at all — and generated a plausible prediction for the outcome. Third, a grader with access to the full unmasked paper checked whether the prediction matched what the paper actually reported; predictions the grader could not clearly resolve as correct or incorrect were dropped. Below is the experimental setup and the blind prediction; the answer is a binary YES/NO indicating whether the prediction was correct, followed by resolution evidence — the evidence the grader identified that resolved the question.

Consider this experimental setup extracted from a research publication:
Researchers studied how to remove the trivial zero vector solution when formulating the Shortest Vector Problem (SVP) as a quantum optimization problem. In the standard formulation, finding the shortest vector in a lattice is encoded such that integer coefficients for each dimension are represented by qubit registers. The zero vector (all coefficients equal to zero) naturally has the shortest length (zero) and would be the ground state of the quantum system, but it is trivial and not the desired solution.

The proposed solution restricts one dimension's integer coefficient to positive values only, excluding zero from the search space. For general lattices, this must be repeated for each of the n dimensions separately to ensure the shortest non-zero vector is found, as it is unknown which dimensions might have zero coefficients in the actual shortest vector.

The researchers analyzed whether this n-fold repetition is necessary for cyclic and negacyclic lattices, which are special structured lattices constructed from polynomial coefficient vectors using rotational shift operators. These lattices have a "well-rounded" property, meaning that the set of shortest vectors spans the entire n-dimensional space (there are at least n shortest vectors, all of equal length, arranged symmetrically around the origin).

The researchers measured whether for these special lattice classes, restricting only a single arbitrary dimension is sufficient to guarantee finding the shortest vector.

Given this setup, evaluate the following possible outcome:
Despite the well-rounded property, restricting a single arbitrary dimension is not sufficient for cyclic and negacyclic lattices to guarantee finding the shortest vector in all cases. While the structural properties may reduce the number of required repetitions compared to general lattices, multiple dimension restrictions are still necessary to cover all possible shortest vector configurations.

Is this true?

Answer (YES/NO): NO